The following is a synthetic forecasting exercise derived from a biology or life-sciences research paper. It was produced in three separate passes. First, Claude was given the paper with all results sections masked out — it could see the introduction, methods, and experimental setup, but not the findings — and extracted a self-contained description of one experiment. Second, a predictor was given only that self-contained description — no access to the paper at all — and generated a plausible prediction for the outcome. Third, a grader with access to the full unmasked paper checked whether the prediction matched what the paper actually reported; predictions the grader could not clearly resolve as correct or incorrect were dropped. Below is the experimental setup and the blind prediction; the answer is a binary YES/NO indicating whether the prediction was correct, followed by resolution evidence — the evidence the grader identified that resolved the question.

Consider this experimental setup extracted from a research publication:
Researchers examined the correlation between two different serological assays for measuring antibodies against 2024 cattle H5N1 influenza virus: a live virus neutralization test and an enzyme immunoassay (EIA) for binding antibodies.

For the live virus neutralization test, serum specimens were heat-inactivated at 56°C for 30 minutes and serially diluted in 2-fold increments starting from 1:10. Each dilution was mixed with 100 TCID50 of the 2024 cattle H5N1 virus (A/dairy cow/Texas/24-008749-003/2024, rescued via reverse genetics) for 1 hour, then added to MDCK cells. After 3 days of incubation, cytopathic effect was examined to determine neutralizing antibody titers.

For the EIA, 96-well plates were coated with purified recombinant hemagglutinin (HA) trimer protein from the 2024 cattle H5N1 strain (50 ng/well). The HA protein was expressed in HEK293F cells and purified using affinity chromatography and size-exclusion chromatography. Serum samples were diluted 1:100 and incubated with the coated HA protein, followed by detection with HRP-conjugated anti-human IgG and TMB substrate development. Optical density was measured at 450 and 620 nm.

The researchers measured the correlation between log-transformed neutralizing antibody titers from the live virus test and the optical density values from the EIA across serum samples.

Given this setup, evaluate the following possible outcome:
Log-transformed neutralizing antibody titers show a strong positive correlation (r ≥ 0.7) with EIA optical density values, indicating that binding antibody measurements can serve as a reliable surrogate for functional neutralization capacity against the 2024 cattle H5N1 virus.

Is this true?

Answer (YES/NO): NO